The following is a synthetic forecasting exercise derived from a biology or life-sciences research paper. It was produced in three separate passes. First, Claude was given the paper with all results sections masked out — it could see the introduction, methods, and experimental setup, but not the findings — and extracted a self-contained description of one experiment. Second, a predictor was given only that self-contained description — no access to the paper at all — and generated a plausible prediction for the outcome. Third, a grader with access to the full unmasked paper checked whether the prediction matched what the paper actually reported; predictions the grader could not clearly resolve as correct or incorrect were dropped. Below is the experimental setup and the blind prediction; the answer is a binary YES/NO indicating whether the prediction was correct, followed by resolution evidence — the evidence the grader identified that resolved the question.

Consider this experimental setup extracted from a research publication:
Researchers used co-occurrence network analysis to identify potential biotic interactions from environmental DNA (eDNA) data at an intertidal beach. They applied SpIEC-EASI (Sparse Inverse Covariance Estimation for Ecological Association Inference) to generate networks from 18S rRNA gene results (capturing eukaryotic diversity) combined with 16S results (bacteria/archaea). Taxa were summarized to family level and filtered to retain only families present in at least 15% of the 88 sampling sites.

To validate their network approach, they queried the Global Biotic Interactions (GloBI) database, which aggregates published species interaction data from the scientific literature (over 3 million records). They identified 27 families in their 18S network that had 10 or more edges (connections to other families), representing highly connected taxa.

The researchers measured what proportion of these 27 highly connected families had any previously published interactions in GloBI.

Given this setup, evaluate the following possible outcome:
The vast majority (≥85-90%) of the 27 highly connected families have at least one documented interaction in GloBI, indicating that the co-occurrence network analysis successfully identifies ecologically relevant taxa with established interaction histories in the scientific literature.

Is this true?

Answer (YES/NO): NO